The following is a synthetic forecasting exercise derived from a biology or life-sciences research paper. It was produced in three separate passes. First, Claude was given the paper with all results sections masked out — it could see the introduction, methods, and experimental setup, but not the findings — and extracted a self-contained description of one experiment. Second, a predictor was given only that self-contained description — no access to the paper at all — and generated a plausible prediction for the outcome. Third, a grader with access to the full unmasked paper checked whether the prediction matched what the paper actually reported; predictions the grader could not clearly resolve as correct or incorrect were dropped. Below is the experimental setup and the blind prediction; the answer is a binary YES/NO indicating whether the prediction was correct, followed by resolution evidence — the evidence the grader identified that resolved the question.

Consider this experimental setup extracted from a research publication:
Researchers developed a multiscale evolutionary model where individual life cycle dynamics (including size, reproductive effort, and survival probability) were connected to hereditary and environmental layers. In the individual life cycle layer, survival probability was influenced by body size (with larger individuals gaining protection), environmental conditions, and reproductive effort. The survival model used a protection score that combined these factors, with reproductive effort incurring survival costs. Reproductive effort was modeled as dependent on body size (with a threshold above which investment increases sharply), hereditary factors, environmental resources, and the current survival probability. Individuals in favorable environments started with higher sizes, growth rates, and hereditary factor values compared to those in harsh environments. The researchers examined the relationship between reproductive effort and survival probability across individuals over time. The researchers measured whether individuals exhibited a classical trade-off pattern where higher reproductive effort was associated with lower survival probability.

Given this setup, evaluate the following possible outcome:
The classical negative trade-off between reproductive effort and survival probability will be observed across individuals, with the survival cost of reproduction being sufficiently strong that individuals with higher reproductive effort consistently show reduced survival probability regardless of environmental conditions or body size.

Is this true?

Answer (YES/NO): NO